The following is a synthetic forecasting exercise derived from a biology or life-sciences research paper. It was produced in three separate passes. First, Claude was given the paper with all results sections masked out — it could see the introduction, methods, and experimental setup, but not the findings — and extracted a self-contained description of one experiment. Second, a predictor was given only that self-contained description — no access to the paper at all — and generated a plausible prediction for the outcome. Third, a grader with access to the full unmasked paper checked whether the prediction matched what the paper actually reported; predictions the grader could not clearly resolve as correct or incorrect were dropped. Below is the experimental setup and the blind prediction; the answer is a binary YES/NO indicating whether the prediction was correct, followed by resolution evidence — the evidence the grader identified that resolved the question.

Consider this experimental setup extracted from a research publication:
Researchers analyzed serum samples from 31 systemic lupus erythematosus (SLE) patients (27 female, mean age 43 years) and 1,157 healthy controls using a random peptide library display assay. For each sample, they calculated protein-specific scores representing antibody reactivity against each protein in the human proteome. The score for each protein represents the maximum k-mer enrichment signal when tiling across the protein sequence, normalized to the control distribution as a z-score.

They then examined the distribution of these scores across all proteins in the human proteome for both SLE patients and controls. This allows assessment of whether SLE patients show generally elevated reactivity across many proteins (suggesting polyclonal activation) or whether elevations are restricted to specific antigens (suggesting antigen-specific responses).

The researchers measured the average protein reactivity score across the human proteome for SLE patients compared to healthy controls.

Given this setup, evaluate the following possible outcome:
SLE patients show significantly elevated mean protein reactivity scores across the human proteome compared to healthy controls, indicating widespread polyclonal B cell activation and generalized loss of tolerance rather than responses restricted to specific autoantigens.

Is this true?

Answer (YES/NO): NO